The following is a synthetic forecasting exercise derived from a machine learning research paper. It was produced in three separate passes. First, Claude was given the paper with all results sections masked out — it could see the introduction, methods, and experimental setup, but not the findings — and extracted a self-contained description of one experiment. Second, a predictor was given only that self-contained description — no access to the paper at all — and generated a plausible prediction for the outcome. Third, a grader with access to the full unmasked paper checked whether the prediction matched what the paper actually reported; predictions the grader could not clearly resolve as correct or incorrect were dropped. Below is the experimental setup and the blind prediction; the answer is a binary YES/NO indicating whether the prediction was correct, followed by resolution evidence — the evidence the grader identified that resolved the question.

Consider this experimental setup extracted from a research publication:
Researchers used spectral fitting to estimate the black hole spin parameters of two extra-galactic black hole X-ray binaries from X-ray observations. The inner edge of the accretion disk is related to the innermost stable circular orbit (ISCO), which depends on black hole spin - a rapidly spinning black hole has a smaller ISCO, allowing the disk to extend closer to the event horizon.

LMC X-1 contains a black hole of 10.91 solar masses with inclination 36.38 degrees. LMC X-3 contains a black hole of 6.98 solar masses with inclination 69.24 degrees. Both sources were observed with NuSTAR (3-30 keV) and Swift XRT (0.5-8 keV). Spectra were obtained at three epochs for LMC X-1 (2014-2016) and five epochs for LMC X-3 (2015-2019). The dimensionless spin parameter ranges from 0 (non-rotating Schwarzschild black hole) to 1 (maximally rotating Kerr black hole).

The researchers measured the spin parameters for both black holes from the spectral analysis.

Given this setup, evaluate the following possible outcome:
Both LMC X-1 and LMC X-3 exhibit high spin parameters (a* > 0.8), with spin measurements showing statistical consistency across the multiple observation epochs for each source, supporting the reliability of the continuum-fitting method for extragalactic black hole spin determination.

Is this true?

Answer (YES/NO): NO